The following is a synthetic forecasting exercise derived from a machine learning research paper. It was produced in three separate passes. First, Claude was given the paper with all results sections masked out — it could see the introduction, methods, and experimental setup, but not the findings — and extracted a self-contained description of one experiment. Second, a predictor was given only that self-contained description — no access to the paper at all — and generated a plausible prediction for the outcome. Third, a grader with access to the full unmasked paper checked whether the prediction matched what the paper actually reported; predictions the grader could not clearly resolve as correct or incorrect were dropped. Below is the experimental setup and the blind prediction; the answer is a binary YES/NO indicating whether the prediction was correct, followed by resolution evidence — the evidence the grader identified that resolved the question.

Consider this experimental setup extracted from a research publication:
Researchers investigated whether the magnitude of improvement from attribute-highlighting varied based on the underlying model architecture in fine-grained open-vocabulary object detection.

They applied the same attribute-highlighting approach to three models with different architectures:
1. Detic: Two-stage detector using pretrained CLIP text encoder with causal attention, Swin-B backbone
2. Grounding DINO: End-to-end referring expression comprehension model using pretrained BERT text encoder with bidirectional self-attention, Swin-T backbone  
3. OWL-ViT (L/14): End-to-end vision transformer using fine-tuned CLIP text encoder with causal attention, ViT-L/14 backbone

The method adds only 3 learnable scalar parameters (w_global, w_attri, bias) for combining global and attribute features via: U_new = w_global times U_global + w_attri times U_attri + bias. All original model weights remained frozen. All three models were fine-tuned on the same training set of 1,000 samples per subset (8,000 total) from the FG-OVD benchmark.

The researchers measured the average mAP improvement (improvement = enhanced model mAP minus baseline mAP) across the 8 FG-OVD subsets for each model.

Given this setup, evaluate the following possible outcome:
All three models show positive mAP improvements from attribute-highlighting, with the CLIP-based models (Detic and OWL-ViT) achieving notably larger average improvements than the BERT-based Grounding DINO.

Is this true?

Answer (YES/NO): NO